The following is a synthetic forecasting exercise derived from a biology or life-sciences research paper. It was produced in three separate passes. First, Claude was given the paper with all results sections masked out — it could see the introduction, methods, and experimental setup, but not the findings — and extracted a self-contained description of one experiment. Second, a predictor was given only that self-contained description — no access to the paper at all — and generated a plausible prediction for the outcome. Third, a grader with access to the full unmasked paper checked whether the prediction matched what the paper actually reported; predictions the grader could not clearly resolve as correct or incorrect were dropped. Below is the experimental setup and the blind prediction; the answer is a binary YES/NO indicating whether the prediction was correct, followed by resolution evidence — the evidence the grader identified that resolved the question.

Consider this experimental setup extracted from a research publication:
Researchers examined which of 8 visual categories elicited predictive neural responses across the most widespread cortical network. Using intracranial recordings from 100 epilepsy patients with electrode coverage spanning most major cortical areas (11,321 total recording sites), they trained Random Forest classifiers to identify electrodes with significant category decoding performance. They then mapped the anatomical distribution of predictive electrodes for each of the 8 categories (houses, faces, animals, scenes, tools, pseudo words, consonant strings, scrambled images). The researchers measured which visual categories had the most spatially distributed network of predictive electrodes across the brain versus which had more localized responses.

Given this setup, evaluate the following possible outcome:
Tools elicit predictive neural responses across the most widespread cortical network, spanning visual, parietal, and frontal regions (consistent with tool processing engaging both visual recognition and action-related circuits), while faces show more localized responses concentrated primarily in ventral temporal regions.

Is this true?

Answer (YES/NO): NO